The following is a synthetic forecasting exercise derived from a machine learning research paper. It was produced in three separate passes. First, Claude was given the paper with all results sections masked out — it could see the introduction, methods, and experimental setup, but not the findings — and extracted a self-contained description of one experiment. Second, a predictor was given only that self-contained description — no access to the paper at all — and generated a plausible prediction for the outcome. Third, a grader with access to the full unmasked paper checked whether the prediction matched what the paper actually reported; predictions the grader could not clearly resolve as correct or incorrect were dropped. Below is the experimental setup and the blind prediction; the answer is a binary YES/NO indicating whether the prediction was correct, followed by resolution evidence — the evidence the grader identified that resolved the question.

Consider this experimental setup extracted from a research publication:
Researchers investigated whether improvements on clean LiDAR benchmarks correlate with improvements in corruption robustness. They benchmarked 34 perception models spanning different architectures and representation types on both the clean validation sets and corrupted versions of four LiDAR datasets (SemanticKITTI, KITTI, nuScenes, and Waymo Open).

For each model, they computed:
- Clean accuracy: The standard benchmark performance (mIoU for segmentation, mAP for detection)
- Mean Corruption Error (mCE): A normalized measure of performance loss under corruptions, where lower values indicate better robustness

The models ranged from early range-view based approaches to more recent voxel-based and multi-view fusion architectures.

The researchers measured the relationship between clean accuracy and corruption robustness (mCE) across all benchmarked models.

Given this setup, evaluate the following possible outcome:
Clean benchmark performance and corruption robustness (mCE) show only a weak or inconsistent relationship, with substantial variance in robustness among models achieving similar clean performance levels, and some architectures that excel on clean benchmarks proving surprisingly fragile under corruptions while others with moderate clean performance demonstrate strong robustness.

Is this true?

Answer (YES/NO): YES